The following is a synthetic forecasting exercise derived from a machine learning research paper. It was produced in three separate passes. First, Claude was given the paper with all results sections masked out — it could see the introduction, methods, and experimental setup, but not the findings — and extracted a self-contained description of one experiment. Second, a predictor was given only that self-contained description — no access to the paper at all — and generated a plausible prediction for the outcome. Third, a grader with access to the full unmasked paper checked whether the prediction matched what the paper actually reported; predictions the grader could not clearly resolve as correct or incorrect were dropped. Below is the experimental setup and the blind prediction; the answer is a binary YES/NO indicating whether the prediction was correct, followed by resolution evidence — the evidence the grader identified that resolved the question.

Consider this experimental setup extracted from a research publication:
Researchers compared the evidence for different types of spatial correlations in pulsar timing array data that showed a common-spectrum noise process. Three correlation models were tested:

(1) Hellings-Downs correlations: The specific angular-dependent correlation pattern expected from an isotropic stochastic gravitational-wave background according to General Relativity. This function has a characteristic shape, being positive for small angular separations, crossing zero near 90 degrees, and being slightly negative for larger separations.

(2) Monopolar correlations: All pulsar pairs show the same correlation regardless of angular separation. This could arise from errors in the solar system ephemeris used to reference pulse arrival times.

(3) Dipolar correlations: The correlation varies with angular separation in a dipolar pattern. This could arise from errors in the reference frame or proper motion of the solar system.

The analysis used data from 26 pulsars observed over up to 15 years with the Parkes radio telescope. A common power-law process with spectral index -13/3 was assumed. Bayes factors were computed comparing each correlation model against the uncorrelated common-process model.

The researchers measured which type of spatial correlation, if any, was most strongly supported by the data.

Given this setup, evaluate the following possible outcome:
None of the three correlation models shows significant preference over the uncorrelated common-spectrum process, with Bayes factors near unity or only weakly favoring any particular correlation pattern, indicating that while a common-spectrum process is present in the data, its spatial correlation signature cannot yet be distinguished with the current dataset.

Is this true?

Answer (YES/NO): NO